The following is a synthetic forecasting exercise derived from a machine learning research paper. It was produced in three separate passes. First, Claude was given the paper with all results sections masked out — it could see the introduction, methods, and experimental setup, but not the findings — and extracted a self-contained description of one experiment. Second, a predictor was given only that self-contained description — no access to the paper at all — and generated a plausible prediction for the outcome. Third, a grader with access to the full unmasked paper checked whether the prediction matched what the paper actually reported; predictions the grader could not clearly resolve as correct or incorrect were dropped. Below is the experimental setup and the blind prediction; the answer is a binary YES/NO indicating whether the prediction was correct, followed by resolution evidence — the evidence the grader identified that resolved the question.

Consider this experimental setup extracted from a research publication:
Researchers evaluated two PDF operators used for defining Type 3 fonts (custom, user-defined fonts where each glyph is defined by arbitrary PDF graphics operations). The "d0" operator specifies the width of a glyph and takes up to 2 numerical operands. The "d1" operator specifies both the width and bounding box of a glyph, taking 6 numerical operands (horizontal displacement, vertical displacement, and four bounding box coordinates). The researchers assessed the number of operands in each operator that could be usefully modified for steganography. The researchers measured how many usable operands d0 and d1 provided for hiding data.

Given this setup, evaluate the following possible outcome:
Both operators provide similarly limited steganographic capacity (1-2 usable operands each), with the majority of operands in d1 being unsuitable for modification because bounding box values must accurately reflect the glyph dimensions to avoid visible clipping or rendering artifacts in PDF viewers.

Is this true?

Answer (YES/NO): NO